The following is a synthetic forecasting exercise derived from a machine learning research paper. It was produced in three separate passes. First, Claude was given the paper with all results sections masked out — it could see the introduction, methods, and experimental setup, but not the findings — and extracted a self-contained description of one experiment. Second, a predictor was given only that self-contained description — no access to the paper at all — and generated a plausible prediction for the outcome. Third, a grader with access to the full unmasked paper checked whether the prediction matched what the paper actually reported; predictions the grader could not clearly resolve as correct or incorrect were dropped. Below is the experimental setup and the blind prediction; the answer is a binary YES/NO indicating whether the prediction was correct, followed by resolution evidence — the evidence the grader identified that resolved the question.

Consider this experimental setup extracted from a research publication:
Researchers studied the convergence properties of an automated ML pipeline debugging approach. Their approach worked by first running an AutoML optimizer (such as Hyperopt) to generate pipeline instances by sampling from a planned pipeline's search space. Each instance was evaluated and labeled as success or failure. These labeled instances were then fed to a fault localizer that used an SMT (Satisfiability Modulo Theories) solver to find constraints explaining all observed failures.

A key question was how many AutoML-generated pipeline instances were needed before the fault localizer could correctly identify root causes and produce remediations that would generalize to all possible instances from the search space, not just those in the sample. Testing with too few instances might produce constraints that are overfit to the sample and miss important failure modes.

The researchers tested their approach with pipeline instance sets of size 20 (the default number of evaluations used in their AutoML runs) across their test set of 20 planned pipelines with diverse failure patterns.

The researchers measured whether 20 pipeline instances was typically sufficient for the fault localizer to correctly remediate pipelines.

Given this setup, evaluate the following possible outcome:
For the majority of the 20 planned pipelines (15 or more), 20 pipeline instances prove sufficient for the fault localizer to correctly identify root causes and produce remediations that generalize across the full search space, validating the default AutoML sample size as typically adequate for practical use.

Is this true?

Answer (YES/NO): YES